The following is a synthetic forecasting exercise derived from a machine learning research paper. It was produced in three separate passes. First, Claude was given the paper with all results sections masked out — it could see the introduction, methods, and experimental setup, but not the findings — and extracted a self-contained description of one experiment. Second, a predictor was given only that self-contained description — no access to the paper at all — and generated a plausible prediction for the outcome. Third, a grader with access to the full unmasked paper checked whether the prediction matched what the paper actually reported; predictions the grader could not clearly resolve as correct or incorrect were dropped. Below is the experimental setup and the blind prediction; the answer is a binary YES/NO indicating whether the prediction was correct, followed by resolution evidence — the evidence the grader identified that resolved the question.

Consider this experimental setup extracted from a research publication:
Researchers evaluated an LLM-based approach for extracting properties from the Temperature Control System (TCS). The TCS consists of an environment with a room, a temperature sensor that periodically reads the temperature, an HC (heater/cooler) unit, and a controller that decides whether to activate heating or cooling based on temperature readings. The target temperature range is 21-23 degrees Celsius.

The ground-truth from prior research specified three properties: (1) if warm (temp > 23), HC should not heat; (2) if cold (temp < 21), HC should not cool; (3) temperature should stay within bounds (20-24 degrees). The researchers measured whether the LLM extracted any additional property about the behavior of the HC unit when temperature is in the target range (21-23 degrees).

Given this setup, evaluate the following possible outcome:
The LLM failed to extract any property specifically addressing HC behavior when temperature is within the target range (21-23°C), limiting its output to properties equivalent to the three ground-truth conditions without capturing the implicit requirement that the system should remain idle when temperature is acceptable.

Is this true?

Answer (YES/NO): NO